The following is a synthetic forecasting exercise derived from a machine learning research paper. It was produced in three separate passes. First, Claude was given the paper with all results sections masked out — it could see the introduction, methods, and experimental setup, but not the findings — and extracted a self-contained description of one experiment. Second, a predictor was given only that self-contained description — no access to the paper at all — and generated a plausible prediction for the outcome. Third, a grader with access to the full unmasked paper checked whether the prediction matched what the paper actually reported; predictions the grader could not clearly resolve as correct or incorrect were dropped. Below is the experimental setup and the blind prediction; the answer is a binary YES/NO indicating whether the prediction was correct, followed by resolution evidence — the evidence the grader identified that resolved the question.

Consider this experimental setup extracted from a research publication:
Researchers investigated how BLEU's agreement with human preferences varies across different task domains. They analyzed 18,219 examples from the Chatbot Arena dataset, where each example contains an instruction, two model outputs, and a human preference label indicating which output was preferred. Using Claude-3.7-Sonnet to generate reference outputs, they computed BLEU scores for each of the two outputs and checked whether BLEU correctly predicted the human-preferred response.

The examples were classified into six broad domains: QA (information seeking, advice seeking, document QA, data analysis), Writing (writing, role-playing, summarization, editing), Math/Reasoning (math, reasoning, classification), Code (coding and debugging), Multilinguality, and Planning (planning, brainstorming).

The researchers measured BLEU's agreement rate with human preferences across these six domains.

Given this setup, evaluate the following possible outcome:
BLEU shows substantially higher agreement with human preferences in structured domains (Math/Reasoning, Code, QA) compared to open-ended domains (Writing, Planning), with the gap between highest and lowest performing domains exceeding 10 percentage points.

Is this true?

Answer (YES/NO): NO